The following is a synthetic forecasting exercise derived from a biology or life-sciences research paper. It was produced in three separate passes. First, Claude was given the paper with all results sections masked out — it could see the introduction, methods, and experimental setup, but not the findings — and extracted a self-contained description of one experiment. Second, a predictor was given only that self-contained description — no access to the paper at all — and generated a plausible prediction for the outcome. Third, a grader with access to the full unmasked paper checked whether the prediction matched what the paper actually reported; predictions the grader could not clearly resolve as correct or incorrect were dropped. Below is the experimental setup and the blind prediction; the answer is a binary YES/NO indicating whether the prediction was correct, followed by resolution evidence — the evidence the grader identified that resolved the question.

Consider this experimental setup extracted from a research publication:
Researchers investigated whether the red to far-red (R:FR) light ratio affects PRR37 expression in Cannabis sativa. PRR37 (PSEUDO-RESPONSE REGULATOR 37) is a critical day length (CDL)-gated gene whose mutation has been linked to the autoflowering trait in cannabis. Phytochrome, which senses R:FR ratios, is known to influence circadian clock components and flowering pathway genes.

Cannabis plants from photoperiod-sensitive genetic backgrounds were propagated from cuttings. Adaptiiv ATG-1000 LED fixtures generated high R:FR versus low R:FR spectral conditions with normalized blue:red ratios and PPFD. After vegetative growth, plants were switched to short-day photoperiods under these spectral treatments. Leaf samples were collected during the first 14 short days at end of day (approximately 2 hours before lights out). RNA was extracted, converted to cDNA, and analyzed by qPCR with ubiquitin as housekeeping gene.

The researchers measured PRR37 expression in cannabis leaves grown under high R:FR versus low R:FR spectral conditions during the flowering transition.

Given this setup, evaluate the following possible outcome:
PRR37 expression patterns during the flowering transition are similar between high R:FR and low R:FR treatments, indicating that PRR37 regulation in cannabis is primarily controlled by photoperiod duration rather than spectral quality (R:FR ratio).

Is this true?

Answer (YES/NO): YES